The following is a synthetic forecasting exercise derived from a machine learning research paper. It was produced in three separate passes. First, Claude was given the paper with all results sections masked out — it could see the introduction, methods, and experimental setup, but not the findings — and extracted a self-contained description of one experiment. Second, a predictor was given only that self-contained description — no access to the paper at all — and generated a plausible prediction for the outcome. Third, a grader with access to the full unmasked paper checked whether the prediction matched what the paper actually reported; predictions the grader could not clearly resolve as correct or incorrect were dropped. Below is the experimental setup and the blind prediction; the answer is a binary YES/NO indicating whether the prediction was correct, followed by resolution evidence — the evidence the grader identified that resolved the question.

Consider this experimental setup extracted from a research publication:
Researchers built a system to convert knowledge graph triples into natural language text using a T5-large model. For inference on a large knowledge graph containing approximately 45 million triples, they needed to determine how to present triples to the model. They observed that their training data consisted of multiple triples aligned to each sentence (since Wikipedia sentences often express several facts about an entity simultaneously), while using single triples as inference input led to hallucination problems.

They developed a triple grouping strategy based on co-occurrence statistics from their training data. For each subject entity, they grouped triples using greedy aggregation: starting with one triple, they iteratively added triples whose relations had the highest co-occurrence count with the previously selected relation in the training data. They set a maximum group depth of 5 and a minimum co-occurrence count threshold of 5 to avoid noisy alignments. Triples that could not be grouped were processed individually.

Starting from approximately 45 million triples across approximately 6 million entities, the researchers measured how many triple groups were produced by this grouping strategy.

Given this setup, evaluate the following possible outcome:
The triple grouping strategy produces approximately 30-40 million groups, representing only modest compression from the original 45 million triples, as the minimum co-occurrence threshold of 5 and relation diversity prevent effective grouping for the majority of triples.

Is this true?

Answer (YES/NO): NO